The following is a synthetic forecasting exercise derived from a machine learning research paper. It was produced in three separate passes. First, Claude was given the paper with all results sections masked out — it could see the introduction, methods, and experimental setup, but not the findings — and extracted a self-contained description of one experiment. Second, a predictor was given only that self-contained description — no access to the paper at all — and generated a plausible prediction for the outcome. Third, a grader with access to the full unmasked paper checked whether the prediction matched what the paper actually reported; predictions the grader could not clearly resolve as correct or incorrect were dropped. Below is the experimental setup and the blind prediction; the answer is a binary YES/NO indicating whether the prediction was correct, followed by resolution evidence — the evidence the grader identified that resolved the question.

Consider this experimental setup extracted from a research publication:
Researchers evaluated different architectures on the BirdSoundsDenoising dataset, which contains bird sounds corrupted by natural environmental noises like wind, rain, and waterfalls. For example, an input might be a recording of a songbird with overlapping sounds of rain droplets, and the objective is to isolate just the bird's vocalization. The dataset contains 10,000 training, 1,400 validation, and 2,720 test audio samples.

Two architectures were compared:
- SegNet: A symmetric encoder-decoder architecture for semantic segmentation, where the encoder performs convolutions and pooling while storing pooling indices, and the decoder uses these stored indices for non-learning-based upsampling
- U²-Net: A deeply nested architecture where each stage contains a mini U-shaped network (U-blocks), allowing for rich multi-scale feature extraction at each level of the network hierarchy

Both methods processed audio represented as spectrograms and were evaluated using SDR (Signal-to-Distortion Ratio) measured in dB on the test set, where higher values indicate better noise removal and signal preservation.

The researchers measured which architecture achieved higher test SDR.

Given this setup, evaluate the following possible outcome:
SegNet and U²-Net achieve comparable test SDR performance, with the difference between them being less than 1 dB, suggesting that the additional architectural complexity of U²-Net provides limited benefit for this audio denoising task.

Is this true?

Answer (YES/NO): NO